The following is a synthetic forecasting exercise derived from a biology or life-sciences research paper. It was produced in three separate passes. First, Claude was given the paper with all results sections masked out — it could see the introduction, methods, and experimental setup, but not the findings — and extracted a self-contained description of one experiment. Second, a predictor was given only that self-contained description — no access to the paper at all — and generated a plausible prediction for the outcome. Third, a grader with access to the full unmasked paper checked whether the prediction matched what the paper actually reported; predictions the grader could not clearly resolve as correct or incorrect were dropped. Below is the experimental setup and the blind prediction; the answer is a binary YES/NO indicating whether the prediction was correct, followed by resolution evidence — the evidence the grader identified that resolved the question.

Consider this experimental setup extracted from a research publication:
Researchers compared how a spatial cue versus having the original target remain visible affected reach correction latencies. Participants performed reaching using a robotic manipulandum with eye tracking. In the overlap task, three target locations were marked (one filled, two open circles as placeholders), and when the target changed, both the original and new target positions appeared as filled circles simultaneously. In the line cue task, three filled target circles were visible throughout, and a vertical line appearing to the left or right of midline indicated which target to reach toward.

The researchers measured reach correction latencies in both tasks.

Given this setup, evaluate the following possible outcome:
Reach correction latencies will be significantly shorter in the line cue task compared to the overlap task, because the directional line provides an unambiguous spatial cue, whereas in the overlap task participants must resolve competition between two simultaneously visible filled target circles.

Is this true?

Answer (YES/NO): NO